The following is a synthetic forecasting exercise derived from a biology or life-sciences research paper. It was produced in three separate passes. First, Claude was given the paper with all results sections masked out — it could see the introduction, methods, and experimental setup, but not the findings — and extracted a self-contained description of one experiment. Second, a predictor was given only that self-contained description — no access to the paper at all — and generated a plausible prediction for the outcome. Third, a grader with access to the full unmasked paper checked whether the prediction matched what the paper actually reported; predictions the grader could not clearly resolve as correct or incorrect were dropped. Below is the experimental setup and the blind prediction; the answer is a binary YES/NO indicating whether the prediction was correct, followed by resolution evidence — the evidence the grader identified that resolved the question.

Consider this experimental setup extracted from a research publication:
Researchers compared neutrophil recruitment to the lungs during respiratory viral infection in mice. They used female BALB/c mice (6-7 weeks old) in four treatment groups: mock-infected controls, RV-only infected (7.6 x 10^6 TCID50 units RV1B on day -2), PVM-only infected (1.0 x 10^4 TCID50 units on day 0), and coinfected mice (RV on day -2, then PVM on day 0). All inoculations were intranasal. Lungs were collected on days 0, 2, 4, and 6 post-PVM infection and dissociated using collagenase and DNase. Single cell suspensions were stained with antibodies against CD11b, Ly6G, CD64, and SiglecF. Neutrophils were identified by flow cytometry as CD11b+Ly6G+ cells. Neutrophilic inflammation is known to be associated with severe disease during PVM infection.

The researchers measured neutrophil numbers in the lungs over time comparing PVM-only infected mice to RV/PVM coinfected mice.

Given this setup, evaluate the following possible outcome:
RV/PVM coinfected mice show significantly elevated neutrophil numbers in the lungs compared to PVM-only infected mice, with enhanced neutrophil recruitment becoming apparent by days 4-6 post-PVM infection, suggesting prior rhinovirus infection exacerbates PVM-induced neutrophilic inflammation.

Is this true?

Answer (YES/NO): NO